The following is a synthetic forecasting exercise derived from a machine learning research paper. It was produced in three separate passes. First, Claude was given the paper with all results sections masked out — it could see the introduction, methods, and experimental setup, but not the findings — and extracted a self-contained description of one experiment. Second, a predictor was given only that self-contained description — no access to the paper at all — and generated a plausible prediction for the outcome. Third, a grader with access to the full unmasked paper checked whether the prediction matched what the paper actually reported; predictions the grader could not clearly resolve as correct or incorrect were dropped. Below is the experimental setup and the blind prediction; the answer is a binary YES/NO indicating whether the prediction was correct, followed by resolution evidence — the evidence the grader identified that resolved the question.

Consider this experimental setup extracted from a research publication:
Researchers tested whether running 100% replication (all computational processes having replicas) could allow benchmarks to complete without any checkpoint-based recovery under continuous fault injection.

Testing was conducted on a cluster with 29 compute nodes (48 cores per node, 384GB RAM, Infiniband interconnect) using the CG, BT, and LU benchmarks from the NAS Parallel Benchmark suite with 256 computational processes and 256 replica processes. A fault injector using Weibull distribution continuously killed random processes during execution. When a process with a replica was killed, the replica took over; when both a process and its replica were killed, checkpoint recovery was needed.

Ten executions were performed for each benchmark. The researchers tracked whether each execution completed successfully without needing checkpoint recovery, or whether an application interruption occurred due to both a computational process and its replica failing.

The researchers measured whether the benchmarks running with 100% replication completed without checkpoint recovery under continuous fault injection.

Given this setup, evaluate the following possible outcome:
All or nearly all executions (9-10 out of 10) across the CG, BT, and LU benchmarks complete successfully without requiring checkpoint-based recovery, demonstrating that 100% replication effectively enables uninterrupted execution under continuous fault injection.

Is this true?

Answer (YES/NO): YES